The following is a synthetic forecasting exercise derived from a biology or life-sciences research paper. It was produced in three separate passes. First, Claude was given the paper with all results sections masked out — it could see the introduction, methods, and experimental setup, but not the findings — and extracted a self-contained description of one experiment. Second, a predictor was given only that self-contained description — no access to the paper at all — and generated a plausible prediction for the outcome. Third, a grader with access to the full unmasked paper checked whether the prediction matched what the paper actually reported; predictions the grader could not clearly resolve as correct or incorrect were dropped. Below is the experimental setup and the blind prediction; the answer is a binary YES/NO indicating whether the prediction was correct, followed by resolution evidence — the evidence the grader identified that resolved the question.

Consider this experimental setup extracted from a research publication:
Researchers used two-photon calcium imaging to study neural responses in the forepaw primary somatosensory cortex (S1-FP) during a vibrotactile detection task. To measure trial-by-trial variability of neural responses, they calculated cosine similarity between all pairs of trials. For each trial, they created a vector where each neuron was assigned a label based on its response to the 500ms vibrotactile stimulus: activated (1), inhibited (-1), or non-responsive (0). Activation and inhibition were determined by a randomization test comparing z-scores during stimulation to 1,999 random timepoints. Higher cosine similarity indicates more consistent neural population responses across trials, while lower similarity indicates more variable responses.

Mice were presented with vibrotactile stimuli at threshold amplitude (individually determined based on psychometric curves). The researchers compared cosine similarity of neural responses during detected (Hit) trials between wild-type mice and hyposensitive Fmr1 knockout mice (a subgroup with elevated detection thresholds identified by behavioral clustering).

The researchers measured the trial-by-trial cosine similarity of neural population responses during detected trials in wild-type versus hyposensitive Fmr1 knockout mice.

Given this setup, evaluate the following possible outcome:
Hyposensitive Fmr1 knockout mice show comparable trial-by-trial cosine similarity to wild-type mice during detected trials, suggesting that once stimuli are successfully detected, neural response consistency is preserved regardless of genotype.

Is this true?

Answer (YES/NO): NO